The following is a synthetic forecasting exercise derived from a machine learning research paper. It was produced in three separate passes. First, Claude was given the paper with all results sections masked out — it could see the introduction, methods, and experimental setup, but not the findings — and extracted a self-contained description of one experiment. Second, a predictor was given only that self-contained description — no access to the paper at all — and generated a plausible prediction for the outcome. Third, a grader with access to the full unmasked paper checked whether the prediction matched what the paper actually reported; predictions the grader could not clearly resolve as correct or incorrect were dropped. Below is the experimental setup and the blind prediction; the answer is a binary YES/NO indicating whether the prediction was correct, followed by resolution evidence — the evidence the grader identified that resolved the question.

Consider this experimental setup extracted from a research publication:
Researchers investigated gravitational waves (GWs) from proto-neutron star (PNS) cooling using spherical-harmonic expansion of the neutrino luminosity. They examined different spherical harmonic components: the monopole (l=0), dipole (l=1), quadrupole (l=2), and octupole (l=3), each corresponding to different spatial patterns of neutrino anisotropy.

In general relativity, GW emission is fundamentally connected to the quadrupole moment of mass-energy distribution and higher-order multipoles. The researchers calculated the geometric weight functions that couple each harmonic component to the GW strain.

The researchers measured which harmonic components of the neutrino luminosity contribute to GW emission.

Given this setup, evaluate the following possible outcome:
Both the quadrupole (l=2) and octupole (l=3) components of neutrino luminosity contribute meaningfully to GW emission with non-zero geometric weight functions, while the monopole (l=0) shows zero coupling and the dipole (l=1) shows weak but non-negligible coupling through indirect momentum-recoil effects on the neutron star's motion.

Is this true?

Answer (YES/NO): NO